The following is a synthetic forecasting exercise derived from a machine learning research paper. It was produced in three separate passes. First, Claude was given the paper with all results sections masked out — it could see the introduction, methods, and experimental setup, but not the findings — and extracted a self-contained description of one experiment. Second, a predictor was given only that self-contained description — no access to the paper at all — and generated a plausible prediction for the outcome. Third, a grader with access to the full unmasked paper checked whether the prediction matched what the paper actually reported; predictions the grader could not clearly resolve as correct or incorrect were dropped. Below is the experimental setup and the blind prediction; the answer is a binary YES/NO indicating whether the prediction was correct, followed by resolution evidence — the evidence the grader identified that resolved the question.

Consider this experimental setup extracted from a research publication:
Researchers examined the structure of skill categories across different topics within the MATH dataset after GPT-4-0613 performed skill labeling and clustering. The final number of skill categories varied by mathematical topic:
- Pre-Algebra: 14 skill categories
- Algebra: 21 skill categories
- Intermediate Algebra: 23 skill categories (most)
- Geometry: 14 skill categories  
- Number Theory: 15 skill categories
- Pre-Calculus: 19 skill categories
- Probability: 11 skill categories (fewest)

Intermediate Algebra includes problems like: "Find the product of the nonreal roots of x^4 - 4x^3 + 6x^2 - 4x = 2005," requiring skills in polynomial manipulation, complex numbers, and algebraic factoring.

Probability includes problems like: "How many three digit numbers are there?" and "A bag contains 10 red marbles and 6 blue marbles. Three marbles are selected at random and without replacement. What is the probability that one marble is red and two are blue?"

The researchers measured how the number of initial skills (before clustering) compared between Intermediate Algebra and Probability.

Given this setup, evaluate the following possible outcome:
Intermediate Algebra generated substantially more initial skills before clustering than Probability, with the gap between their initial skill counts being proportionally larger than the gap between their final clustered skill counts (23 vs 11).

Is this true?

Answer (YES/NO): NO